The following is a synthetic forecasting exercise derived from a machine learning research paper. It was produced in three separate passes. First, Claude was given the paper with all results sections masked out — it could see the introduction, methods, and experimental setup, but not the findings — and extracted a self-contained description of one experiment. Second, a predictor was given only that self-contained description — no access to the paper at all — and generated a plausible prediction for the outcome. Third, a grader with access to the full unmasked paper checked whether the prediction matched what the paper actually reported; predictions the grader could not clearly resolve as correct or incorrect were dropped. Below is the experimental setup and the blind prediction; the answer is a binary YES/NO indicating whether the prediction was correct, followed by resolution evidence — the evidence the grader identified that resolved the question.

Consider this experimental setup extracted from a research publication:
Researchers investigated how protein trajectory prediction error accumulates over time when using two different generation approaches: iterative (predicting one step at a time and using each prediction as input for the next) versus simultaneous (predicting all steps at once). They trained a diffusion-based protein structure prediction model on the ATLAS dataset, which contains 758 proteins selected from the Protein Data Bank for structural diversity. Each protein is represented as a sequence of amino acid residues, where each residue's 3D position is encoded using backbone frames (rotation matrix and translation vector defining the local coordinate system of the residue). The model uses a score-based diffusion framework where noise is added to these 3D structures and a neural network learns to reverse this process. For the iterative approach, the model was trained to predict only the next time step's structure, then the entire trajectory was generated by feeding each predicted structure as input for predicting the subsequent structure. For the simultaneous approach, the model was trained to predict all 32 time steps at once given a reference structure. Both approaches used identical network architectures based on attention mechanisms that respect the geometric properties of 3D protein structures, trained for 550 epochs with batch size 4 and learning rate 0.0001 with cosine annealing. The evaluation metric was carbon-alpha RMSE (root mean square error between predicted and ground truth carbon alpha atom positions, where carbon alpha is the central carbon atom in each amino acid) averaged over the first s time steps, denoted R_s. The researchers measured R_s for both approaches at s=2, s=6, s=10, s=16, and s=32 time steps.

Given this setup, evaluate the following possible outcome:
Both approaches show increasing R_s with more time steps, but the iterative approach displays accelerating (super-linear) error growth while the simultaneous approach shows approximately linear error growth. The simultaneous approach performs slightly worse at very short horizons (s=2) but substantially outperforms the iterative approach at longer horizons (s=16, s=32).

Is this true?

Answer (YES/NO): NO